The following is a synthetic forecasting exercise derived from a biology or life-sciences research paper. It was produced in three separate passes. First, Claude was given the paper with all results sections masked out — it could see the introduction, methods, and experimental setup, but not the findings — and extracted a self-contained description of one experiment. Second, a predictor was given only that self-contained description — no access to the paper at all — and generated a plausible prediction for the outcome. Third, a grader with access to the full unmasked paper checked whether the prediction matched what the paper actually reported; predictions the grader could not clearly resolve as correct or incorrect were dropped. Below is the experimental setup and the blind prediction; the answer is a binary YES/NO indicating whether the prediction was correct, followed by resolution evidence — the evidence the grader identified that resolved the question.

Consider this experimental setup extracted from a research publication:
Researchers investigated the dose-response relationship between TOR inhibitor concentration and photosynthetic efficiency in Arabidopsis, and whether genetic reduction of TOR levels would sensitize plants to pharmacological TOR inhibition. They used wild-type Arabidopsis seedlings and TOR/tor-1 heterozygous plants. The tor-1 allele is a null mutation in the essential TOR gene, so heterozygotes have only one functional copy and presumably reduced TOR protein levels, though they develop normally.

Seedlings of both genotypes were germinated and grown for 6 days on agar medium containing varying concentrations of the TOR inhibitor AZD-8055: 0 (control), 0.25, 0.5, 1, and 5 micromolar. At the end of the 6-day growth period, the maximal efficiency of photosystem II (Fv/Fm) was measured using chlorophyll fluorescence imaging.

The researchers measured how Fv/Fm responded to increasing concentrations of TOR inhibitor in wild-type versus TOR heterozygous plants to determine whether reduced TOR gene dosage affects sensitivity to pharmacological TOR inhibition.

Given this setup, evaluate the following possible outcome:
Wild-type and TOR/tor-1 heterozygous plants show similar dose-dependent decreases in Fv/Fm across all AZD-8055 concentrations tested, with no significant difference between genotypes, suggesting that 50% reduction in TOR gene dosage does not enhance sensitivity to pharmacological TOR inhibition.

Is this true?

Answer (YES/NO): NO